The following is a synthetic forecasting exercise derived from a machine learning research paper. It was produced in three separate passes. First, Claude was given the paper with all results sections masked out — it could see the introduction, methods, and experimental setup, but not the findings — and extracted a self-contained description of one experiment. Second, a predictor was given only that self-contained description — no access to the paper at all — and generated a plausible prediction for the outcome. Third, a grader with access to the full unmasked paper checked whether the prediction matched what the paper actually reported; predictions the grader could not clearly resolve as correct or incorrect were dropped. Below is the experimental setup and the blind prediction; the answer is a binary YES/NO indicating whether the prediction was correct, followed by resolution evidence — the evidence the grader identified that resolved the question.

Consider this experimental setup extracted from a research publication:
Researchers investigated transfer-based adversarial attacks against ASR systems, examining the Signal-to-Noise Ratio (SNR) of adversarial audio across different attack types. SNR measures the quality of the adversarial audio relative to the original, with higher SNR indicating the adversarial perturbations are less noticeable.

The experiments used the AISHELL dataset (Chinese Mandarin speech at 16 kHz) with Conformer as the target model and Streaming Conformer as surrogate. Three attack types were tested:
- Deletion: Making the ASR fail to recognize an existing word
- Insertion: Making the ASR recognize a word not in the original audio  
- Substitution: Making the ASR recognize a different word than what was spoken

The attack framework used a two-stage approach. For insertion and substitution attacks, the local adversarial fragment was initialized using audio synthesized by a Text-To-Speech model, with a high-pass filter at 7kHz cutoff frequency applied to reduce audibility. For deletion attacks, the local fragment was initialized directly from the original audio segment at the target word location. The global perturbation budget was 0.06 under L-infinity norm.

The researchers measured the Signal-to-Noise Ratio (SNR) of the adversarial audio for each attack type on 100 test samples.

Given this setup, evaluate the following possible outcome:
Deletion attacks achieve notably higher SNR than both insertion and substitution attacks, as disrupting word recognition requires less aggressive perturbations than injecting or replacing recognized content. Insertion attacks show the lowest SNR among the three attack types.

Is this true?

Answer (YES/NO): NO